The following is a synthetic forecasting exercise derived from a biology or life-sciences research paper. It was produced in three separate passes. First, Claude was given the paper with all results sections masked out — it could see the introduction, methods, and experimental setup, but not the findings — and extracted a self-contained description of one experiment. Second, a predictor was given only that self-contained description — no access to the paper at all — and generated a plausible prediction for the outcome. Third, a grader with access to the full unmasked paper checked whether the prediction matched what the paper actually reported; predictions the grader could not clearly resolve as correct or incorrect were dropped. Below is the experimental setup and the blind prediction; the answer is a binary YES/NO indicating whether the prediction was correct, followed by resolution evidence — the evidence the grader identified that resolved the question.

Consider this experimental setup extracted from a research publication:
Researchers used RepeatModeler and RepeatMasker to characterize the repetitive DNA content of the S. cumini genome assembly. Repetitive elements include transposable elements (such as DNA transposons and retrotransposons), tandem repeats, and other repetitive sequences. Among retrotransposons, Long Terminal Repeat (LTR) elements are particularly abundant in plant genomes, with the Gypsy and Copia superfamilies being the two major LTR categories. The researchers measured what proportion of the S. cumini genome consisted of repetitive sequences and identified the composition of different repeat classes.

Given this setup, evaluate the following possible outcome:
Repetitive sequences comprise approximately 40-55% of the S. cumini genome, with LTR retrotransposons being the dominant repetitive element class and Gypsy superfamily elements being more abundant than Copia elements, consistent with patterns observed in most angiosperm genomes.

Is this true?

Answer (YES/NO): NO